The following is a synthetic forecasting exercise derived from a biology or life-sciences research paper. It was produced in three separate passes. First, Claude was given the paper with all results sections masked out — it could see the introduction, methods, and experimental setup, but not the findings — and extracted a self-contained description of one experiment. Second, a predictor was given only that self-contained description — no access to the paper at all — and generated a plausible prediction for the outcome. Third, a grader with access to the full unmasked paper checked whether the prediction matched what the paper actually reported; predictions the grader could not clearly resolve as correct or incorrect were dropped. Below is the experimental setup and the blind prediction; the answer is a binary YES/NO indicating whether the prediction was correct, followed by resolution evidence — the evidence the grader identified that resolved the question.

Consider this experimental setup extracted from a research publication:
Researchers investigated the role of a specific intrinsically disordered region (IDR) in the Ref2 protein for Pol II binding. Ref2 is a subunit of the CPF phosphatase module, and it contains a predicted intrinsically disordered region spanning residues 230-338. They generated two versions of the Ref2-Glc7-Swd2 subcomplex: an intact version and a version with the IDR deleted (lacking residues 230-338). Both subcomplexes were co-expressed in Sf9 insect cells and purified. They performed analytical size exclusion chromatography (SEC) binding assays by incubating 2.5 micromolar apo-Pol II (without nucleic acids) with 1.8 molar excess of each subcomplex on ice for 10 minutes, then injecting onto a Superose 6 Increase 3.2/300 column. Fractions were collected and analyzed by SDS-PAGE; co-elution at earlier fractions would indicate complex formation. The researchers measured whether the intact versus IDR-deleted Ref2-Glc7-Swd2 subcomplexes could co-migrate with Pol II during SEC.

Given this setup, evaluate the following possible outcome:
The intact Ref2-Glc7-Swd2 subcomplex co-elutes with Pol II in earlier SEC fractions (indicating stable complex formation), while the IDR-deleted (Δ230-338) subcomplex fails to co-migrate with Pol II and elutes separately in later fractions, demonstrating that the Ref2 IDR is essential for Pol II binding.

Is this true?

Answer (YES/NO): YES